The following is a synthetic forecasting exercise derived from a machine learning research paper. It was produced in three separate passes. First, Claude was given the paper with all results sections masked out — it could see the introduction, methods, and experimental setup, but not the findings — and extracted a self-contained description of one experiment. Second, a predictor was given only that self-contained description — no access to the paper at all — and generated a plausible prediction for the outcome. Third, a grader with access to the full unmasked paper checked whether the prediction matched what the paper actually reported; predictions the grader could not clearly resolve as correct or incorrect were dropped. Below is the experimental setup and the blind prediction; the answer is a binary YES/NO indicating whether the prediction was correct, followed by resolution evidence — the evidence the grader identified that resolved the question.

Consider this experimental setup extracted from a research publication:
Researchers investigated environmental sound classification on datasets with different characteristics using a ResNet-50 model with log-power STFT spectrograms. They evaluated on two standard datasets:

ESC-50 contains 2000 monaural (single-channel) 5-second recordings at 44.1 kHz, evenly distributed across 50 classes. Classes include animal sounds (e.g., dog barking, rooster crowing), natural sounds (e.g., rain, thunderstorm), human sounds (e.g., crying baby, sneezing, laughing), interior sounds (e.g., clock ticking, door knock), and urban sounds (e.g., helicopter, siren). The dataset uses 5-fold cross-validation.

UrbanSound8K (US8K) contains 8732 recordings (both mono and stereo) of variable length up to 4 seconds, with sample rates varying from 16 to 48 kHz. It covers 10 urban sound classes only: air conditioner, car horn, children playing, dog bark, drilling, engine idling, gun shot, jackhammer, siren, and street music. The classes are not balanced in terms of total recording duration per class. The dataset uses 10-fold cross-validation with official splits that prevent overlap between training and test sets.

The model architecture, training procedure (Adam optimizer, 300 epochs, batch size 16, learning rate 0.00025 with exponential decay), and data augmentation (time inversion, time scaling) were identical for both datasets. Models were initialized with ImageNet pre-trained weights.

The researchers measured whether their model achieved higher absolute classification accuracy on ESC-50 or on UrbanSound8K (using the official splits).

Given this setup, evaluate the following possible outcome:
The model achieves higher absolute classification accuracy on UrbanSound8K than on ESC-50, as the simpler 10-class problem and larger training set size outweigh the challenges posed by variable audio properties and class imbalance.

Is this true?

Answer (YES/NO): NO